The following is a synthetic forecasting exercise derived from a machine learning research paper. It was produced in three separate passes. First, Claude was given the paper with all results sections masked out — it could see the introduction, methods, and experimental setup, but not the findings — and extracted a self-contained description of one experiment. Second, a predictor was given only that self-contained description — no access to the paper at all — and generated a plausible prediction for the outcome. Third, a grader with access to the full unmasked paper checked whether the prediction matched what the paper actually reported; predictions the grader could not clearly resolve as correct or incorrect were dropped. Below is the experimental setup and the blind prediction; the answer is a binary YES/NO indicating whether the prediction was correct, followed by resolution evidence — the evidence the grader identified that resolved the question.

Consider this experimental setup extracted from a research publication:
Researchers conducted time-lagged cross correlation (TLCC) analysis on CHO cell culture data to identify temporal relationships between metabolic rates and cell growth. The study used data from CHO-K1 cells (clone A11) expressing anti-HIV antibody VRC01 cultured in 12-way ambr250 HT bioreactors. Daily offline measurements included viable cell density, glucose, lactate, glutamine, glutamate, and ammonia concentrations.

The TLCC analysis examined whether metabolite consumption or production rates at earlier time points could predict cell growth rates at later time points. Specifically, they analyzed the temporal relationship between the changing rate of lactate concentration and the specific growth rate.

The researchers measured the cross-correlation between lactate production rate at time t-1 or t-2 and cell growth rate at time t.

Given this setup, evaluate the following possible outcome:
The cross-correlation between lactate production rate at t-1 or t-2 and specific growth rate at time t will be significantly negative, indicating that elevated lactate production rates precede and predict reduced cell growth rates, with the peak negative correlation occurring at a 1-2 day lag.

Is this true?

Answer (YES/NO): NO